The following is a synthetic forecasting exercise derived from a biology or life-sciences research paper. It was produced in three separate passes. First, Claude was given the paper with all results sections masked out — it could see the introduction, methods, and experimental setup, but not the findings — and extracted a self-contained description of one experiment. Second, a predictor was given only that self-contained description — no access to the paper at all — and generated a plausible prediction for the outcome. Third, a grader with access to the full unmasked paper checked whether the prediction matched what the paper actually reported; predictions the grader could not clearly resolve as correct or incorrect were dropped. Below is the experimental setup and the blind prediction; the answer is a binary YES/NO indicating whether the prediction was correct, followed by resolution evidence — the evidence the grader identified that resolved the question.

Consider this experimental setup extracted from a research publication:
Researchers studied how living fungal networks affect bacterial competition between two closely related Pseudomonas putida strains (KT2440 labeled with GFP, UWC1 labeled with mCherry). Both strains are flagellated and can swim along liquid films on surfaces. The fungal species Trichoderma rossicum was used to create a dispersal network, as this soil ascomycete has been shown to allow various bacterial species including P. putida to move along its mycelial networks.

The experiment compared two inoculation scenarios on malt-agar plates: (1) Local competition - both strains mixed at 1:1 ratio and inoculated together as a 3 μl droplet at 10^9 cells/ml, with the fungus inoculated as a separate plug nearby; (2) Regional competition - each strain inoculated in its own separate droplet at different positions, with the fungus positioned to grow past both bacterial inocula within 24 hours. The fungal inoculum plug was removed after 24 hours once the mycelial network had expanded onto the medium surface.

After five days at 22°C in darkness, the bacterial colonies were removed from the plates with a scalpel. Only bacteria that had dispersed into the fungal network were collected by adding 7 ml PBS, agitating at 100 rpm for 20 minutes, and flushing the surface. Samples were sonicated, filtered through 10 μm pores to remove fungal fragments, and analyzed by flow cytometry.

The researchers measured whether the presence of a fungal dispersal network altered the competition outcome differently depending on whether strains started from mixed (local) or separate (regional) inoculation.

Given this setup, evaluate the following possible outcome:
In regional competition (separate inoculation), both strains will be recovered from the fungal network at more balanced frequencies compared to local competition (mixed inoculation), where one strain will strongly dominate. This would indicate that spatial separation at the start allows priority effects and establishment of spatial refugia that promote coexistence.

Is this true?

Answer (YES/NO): YES